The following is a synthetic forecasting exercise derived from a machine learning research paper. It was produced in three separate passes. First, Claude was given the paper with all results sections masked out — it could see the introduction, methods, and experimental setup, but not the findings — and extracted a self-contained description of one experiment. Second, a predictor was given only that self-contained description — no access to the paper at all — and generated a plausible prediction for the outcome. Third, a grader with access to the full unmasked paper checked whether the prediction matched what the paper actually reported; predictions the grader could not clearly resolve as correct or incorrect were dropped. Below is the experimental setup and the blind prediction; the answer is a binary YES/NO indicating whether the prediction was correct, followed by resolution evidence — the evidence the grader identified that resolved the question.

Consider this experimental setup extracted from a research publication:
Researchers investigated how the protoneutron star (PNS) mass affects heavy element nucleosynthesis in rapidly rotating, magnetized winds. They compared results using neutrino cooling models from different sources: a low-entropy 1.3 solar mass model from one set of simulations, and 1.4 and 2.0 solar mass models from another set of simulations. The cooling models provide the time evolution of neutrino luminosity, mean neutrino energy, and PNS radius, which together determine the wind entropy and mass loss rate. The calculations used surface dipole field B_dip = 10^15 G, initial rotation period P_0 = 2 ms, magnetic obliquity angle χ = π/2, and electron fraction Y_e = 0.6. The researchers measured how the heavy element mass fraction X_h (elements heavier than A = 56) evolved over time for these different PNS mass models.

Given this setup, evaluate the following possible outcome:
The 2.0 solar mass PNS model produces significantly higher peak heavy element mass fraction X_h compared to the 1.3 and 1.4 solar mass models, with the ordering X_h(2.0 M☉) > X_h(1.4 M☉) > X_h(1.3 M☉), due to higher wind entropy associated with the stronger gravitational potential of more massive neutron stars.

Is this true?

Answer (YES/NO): NO